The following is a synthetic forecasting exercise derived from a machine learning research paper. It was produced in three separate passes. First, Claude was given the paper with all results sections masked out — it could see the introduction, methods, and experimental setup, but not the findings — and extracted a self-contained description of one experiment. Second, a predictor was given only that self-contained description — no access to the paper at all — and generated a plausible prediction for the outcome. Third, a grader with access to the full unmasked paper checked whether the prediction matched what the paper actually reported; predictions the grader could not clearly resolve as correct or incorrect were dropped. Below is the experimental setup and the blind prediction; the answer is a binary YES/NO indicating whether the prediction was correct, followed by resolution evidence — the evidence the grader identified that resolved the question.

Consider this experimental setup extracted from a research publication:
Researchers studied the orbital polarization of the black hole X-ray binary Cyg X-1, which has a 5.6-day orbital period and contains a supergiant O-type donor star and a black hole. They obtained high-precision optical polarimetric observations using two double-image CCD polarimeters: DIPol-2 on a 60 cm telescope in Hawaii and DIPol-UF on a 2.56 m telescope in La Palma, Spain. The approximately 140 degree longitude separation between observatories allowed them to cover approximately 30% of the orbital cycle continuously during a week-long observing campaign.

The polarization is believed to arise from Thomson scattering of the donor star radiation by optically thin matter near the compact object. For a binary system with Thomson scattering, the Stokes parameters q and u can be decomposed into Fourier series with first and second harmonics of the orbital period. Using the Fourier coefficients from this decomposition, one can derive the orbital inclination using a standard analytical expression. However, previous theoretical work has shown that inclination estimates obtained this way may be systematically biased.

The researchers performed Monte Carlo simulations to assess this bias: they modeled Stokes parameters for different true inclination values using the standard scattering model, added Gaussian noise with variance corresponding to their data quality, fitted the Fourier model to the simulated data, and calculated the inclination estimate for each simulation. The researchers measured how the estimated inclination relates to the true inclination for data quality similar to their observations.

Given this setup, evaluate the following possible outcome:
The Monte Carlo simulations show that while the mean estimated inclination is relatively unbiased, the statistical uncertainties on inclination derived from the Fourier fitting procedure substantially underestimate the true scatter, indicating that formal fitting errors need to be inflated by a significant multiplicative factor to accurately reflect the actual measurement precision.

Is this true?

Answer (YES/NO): NO